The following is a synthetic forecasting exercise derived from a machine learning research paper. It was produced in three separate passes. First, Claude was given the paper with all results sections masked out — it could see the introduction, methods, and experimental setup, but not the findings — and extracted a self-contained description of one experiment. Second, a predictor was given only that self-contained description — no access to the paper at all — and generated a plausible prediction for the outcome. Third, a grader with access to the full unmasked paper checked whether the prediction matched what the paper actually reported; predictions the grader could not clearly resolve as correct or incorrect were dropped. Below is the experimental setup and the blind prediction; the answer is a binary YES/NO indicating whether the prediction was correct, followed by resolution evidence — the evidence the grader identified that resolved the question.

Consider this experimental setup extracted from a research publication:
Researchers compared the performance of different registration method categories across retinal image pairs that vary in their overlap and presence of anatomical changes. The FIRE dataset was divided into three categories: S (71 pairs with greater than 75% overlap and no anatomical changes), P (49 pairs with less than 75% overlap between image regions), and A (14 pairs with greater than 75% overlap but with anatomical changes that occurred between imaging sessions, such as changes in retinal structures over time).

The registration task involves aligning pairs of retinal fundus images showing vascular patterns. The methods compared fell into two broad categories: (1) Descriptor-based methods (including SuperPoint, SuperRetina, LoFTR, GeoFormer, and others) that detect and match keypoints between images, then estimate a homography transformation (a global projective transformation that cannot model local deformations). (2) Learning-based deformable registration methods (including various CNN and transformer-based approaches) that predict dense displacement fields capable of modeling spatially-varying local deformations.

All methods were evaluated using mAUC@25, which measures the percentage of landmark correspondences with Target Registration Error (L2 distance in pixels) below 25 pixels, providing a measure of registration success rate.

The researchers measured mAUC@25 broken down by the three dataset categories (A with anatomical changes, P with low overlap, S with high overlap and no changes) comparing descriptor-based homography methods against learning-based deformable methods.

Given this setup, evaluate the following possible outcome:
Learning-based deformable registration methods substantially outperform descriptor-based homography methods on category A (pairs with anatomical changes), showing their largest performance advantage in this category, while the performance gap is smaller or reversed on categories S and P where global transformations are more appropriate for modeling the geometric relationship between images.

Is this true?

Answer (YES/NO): NO